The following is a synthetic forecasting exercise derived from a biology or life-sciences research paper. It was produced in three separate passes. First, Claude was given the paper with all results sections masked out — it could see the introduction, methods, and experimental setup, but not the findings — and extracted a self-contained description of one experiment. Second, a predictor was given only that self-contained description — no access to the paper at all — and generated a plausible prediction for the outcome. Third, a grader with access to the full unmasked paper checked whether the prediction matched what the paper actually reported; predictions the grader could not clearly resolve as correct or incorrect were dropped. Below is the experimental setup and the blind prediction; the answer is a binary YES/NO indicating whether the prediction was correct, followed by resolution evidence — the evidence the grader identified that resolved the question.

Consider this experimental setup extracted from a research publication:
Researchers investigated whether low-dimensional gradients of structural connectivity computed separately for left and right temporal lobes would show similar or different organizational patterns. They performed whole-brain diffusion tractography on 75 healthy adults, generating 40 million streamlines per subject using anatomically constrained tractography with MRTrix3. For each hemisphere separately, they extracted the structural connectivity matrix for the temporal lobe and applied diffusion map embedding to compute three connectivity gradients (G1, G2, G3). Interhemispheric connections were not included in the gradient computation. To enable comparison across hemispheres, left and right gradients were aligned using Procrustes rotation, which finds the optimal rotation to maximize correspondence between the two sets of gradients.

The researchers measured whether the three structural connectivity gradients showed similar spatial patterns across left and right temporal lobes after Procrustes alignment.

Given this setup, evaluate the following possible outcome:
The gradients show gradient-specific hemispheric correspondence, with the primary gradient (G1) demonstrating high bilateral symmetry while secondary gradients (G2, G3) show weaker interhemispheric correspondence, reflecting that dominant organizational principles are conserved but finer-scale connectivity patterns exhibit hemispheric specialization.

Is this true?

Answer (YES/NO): NO